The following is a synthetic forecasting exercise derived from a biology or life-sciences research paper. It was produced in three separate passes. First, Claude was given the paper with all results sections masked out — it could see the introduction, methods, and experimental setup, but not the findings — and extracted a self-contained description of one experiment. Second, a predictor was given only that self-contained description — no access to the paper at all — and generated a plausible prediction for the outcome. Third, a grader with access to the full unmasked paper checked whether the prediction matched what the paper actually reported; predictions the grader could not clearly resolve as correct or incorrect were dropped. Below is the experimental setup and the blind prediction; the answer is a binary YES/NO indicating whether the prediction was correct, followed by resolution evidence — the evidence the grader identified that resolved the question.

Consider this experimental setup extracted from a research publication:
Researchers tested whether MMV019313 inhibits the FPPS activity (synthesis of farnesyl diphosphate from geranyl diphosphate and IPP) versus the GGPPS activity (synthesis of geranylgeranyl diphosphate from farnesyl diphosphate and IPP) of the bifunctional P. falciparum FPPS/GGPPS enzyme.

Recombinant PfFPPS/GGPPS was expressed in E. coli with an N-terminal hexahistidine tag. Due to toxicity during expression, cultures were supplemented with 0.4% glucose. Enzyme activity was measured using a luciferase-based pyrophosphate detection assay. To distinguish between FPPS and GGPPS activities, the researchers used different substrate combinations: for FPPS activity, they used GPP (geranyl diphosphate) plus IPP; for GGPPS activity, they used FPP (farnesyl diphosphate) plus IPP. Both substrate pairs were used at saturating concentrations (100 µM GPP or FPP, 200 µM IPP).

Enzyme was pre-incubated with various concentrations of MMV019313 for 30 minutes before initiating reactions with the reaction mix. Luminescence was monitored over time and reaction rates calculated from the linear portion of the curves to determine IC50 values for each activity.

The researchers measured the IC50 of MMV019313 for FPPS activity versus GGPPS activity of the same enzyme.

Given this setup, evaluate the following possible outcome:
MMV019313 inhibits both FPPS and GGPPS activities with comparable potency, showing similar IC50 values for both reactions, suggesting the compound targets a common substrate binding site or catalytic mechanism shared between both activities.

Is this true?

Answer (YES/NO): NO